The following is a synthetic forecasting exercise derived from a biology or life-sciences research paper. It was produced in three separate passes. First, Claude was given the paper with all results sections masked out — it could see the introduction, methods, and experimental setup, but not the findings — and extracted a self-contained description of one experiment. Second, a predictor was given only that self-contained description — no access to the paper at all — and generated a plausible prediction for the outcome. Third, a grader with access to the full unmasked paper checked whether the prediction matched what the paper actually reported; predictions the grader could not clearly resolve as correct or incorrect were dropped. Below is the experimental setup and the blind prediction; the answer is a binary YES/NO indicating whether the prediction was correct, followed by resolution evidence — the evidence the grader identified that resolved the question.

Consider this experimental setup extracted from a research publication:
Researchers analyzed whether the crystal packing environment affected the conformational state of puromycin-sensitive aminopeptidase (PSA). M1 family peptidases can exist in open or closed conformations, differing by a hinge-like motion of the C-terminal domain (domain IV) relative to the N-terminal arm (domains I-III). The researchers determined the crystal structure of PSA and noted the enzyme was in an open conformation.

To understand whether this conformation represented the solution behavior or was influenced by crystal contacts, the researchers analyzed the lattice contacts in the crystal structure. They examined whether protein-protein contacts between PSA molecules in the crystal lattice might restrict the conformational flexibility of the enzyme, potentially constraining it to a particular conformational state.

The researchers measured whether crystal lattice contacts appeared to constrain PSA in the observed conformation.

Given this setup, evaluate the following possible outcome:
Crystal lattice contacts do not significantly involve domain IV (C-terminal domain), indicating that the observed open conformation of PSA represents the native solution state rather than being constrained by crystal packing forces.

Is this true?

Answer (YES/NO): NO